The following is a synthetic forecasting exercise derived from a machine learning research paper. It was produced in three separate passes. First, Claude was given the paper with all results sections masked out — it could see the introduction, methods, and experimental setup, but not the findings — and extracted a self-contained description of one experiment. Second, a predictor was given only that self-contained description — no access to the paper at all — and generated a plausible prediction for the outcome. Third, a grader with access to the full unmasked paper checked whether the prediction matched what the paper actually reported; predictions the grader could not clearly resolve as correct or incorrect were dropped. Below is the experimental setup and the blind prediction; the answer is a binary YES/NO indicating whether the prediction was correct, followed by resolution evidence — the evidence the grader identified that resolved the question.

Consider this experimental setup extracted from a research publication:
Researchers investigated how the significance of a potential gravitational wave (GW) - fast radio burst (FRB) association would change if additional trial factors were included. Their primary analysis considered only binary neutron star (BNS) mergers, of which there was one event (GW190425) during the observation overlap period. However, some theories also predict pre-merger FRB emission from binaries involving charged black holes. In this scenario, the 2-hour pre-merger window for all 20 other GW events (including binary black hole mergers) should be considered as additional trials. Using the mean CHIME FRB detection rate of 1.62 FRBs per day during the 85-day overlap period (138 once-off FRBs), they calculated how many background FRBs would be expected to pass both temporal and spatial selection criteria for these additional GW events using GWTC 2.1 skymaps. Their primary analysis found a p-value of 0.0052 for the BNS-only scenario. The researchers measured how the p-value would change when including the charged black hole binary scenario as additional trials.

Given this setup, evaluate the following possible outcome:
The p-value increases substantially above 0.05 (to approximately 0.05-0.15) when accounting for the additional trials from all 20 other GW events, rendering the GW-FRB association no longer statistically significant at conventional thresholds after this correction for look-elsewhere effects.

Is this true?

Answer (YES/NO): NO